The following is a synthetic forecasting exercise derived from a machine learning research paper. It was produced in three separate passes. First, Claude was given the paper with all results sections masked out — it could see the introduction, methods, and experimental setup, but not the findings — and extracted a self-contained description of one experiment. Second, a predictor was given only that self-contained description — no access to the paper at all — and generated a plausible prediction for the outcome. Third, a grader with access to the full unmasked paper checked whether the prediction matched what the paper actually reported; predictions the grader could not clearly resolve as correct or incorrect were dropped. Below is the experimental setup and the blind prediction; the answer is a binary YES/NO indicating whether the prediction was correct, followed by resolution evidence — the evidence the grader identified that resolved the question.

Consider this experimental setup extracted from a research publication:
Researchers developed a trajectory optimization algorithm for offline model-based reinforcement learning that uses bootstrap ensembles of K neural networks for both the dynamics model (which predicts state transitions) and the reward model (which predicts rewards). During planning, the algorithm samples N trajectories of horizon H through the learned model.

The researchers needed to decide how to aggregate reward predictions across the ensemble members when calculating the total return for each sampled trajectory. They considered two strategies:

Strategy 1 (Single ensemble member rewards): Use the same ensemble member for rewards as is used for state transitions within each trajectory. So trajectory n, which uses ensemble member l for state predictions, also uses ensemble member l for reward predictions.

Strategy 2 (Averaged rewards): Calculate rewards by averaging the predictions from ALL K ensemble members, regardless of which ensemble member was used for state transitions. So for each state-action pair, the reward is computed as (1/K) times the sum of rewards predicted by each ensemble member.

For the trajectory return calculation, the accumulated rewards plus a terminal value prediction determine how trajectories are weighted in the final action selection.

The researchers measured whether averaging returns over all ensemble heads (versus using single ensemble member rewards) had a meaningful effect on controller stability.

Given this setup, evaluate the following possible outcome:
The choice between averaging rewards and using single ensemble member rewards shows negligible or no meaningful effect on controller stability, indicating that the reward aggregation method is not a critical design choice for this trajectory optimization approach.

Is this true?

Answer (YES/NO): NO